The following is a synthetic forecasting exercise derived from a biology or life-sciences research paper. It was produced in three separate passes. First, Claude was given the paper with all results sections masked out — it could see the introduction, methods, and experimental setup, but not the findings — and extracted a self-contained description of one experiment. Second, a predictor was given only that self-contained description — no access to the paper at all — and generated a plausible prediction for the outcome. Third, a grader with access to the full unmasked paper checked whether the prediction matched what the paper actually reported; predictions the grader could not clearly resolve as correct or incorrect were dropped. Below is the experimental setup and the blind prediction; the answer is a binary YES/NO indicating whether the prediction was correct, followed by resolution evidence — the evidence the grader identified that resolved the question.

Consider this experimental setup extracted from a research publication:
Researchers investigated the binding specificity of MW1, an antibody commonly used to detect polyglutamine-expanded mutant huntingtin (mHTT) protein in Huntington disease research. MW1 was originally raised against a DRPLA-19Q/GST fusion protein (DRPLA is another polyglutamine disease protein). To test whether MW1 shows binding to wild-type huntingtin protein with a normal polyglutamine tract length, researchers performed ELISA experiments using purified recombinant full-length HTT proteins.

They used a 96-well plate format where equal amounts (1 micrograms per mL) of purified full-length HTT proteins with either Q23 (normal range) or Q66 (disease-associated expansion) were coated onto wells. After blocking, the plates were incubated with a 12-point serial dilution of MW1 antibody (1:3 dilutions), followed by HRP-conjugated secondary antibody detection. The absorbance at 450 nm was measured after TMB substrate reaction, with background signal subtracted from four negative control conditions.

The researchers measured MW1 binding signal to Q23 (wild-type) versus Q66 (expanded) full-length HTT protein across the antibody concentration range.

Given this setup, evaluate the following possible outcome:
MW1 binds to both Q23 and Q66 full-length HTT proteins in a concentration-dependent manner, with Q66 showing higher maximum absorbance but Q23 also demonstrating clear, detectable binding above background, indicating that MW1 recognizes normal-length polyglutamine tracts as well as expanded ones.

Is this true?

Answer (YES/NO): YES